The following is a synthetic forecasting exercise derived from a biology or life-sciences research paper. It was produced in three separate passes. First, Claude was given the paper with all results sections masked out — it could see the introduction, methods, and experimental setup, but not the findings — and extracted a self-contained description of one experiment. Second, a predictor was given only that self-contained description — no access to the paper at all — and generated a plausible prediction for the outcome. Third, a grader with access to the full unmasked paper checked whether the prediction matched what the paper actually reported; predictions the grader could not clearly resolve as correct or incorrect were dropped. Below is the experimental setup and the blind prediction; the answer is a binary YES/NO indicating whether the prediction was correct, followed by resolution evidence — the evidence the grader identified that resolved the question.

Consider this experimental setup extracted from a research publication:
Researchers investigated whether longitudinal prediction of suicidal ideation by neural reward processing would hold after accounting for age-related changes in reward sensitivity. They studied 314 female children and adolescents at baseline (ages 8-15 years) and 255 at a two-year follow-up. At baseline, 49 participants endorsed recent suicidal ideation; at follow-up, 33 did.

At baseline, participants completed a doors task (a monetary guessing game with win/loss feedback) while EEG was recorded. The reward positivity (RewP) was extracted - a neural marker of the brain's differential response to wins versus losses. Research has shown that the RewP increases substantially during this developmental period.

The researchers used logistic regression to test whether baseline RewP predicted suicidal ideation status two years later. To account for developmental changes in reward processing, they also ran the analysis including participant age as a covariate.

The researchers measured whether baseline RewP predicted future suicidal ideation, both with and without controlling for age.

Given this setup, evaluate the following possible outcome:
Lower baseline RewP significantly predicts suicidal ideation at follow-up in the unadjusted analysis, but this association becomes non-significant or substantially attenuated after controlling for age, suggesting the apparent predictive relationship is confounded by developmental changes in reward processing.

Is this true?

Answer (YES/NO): NO